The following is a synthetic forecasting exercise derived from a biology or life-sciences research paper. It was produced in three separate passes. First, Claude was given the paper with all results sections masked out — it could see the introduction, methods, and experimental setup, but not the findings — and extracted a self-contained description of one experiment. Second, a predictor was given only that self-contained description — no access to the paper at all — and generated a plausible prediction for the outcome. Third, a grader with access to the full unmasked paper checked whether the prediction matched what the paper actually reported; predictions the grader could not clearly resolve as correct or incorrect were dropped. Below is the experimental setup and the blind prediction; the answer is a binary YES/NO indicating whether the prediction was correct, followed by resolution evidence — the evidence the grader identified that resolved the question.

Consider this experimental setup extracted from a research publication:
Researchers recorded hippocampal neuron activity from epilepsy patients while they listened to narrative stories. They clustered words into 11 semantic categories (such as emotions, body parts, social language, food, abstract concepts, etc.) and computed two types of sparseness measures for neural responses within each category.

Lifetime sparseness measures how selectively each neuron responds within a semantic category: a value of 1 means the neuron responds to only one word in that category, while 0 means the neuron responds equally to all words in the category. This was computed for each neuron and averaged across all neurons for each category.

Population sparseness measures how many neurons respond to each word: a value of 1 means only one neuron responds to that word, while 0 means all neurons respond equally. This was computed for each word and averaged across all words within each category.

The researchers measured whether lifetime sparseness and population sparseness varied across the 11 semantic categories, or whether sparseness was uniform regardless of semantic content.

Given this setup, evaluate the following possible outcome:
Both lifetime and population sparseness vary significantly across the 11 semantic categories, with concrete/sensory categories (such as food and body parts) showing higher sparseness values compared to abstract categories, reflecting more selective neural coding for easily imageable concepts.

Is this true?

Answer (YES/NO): NO